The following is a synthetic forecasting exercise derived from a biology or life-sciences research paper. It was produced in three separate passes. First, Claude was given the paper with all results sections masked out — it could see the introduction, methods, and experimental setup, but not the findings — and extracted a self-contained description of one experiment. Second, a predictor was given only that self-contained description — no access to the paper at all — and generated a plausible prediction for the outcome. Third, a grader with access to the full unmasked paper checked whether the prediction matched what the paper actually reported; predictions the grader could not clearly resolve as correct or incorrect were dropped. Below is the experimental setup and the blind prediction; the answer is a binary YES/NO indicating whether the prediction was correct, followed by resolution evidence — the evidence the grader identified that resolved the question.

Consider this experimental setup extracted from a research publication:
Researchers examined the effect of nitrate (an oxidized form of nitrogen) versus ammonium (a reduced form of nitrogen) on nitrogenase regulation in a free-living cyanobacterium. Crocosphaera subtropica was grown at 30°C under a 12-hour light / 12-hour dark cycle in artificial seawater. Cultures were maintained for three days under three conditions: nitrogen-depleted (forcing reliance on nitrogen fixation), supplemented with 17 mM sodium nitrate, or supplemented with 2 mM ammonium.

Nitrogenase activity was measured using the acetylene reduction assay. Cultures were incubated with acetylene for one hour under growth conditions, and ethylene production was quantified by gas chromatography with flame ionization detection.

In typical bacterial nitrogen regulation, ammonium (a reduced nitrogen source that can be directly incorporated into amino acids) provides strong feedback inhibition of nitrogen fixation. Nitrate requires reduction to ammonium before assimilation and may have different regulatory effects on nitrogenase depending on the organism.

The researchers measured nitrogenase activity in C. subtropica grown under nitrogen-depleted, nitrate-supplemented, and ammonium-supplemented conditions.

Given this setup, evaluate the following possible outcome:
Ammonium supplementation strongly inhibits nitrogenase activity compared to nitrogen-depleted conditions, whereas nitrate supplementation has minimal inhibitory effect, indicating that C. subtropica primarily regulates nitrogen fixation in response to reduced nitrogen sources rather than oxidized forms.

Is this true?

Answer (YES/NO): NO